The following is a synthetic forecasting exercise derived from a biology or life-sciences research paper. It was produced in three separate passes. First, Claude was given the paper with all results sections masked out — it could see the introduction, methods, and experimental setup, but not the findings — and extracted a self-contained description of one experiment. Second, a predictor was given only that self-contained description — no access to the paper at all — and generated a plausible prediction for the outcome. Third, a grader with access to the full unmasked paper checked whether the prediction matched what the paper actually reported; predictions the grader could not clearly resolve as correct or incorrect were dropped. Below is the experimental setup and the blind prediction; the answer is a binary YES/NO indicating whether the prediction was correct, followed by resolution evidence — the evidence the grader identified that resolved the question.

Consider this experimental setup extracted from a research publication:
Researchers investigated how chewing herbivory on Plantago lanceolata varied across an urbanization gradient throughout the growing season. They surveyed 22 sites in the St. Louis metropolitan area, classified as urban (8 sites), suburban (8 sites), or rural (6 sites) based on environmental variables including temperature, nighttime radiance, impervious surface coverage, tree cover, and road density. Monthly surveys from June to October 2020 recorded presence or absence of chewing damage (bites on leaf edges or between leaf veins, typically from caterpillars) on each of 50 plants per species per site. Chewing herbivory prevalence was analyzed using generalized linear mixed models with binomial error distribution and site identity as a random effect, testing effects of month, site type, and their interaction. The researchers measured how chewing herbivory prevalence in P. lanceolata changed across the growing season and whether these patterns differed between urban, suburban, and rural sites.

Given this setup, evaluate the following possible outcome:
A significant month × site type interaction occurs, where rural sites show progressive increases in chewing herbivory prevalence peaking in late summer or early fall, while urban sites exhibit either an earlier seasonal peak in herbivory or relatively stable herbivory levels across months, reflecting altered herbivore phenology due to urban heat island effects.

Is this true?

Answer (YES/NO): NO